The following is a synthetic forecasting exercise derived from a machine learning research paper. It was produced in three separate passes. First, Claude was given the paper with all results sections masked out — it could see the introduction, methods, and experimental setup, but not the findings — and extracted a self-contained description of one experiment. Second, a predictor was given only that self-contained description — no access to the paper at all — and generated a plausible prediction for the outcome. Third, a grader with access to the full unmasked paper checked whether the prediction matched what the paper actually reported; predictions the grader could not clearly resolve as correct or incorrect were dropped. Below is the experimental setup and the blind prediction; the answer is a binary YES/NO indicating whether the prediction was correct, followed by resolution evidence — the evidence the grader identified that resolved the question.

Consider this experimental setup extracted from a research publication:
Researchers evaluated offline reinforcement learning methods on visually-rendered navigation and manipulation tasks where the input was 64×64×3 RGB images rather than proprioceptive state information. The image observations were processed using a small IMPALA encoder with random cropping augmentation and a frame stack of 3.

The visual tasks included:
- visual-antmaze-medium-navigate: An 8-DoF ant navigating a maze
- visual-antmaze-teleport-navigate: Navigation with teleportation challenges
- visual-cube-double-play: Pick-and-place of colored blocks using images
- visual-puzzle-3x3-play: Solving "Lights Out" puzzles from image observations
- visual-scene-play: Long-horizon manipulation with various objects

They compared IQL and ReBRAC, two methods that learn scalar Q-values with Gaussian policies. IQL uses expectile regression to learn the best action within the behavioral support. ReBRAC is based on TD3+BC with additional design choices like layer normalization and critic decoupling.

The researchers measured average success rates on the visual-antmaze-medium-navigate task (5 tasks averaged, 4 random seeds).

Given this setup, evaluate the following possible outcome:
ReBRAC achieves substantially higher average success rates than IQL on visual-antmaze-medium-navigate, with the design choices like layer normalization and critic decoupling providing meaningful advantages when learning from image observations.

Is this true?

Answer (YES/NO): NO